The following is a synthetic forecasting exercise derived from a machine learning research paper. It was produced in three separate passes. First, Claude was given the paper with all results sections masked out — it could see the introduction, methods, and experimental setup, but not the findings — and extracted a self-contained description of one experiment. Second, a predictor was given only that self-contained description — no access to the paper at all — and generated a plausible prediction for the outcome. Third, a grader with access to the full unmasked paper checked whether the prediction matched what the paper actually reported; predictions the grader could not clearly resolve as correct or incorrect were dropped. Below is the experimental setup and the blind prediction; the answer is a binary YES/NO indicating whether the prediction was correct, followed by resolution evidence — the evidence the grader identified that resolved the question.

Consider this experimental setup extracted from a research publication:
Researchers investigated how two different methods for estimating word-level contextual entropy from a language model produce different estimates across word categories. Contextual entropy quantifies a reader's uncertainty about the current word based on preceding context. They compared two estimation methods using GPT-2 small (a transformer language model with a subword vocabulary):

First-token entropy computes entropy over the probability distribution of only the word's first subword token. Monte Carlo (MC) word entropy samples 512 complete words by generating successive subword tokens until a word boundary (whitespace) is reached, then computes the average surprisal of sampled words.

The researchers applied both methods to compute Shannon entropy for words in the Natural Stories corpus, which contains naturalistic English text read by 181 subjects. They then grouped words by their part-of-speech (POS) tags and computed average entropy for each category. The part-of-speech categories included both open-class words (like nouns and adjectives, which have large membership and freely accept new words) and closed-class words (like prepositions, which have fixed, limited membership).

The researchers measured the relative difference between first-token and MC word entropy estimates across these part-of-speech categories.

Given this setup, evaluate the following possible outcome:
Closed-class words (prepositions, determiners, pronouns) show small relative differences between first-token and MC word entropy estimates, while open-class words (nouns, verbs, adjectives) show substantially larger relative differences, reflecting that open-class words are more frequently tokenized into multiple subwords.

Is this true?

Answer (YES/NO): YES